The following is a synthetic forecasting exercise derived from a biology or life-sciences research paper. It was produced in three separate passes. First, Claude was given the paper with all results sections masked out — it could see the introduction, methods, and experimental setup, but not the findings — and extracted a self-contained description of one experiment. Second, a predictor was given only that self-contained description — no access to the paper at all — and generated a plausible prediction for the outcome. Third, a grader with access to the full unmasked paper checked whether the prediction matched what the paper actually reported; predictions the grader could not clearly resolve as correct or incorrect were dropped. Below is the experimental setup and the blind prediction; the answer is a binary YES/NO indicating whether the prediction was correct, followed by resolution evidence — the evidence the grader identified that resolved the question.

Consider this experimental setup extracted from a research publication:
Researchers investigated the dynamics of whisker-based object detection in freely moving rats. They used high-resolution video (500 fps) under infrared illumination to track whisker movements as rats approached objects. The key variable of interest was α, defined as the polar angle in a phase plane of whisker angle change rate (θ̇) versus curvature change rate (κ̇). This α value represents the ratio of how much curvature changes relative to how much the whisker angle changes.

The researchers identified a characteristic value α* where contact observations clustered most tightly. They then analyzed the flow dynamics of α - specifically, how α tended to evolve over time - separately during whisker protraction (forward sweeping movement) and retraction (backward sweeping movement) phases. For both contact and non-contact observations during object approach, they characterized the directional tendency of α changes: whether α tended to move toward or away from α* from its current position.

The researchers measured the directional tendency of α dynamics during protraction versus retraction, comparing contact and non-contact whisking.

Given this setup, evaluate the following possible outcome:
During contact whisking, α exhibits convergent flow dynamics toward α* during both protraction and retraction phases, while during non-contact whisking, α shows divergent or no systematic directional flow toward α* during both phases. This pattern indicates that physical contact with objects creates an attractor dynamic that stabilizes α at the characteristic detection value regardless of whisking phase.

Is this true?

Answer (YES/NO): NO